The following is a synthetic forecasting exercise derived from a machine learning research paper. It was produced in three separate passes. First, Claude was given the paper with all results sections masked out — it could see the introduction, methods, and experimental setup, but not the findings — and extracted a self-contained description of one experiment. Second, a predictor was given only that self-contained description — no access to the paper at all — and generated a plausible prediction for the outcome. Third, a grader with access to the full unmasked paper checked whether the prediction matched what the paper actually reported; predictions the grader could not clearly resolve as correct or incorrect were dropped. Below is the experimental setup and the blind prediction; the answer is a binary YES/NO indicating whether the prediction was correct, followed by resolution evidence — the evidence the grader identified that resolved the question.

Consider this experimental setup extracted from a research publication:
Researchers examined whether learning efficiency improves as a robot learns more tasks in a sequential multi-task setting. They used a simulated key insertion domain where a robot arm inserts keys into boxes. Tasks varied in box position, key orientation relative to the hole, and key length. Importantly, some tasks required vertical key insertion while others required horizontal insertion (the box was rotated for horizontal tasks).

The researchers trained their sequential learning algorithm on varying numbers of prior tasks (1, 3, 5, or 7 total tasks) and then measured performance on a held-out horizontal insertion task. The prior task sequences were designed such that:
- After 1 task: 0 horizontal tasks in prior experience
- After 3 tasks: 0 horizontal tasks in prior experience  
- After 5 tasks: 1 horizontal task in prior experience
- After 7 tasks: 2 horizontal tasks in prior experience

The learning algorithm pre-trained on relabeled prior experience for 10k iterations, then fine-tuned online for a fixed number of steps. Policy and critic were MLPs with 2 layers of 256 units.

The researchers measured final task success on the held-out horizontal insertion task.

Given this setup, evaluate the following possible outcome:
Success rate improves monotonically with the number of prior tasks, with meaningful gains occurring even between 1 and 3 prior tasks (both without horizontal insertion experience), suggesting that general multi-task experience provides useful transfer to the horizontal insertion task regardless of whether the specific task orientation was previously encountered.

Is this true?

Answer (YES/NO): NO